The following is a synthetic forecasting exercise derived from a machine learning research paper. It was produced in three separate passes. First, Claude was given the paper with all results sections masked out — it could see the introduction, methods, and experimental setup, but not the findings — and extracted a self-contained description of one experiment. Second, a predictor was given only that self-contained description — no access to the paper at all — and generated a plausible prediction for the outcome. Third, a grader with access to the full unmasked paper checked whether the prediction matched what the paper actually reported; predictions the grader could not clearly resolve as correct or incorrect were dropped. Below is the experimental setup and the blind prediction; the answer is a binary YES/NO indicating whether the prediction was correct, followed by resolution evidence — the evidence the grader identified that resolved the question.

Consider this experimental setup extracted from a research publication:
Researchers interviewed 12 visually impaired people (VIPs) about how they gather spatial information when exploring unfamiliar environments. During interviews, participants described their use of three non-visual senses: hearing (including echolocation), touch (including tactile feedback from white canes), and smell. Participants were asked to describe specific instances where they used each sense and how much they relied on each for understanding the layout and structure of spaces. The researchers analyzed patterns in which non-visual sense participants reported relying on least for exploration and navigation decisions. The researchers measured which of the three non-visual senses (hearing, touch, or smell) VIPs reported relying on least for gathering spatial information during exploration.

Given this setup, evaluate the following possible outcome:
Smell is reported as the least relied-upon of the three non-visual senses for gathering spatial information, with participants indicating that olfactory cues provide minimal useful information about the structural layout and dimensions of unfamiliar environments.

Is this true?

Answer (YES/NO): YES